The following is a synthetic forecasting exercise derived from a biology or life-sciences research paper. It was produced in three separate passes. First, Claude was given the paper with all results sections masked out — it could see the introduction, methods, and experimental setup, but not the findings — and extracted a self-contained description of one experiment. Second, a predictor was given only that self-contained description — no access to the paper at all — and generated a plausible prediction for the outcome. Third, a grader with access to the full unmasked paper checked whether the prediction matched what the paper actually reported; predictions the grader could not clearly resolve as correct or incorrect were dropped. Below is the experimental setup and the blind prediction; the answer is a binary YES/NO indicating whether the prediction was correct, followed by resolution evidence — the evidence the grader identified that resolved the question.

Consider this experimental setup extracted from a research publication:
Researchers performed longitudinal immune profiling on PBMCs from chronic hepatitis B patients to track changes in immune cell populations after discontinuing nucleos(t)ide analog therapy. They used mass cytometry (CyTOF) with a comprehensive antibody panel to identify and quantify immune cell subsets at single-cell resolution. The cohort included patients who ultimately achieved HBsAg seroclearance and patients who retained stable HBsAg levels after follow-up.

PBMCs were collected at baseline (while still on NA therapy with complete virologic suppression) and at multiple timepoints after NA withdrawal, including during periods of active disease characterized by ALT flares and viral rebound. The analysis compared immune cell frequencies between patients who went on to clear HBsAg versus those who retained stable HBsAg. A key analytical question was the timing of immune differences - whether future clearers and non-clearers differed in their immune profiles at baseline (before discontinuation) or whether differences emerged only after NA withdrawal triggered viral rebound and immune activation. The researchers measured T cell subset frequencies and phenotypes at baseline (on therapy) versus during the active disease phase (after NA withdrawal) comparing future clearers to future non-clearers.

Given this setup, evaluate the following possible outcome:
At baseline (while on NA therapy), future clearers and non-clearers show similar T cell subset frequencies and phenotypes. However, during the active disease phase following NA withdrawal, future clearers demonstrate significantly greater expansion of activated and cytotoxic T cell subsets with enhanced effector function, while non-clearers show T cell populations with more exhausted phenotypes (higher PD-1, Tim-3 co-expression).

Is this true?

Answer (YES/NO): NO